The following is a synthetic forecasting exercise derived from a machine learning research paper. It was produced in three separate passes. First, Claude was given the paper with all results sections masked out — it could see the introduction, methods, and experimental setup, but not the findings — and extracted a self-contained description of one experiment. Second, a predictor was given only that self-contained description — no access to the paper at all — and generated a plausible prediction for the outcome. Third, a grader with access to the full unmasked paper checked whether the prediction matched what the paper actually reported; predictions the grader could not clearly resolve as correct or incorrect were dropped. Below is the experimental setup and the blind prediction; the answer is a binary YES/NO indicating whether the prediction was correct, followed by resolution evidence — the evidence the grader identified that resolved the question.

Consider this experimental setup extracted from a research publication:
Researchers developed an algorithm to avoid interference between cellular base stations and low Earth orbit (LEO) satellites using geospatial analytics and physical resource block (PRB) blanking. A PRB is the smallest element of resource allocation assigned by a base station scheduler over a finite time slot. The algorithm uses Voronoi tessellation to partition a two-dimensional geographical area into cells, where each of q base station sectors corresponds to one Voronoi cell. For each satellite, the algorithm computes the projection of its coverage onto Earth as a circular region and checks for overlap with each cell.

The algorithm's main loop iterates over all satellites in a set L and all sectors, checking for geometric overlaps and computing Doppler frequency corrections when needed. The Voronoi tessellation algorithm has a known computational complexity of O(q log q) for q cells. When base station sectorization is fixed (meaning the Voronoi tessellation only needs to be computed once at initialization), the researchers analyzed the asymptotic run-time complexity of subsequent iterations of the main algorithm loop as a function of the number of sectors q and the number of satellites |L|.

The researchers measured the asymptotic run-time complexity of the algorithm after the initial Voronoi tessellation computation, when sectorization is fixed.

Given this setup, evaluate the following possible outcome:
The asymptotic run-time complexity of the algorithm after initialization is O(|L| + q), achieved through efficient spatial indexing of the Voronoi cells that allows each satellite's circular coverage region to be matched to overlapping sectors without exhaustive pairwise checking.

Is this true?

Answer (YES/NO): NO